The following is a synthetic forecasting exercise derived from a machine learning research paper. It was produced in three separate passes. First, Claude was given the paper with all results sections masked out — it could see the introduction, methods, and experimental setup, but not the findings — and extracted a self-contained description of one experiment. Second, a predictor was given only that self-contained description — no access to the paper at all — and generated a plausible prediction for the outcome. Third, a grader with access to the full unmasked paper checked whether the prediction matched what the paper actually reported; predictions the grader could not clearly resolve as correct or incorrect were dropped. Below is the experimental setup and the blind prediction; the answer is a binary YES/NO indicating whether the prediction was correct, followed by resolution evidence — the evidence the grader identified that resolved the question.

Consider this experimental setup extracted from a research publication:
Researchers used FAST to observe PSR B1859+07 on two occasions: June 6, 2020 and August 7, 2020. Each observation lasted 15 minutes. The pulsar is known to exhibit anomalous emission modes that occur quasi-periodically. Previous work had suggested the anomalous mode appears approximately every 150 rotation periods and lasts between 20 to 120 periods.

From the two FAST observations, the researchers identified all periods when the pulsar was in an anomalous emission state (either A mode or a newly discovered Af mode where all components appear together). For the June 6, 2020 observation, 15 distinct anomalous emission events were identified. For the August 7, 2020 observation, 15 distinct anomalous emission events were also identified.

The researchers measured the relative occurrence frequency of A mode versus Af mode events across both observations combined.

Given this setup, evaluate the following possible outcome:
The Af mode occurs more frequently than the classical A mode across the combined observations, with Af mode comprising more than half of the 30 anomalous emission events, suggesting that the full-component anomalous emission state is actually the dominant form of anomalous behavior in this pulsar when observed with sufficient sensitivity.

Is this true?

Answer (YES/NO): YES